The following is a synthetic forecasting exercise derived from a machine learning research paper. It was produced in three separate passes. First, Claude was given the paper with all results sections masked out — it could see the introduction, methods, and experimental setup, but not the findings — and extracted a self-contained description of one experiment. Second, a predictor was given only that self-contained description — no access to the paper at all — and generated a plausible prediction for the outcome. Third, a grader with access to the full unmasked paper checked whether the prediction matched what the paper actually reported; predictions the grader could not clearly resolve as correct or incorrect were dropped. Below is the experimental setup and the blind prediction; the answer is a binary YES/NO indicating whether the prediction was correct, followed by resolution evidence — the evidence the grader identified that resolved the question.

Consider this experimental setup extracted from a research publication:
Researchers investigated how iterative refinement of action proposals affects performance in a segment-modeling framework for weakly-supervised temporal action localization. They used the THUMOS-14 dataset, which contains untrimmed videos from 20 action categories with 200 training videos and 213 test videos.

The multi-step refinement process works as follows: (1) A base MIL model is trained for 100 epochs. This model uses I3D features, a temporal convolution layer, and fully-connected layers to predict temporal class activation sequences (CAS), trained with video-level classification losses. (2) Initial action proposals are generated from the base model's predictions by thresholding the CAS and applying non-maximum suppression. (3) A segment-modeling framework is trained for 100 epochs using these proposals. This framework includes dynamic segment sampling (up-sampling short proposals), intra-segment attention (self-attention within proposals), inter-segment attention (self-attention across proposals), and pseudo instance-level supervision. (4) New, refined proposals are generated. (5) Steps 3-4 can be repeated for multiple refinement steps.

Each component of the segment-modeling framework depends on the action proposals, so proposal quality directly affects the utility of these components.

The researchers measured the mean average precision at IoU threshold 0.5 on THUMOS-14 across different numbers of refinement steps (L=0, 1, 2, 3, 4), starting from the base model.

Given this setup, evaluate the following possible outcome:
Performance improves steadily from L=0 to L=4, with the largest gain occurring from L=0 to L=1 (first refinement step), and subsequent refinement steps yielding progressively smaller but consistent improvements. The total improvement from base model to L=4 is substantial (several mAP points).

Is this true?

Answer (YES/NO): YES